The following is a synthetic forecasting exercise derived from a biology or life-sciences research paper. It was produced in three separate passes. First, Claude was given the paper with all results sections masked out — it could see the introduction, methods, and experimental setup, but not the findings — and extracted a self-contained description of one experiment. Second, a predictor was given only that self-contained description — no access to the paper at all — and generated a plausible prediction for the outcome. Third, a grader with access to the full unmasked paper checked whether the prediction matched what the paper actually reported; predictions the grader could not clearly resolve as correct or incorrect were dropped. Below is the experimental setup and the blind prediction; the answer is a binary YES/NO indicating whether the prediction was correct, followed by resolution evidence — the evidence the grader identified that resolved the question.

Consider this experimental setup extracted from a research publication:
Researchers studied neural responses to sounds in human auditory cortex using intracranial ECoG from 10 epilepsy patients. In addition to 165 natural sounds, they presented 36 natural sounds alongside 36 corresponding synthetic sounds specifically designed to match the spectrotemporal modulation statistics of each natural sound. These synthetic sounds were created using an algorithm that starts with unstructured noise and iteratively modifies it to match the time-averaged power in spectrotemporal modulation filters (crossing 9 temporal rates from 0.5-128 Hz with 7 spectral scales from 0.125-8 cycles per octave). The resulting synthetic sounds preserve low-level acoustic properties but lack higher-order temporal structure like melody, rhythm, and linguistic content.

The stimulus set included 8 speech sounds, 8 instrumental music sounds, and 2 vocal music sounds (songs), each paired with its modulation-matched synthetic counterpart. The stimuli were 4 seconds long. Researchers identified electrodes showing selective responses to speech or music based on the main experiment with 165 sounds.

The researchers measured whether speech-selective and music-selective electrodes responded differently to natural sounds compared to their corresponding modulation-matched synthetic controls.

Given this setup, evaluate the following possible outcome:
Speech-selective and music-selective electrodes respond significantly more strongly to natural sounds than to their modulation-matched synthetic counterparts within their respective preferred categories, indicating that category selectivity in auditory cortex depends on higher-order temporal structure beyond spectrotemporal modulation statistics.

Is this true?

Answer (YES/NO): YES